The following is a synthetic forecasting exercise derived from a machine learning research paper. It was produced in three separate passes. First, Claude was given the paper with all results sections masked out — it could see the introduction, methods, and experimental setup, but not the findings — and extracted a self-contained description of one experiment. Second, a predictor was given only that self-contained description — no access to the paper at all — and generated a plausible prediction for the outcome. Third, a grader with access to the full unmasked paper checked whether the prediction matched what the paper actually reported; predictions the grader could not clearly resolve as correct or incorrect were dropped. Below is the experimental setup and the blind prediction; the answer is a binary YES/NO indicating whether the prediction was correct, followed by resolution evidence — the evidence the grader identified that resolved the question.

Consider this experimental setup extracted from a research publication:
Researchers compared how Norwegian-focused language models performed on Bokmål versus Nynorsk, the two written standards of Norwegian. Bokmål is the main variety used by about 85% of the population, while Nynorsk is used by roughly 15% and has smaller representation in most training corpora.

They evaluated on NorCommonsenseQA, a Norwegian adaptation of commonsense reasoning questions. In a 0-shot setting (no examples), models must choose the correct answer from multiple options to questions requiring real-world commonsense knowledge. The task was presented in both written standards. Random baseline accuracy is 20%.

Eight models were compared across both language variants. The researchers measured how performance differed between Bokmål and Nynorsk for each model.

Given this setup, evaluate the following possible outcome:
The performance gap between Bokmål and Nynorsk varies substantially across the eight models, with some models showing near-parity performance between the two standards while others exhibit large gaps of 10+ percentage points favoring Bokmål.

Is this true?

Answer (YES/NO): NO